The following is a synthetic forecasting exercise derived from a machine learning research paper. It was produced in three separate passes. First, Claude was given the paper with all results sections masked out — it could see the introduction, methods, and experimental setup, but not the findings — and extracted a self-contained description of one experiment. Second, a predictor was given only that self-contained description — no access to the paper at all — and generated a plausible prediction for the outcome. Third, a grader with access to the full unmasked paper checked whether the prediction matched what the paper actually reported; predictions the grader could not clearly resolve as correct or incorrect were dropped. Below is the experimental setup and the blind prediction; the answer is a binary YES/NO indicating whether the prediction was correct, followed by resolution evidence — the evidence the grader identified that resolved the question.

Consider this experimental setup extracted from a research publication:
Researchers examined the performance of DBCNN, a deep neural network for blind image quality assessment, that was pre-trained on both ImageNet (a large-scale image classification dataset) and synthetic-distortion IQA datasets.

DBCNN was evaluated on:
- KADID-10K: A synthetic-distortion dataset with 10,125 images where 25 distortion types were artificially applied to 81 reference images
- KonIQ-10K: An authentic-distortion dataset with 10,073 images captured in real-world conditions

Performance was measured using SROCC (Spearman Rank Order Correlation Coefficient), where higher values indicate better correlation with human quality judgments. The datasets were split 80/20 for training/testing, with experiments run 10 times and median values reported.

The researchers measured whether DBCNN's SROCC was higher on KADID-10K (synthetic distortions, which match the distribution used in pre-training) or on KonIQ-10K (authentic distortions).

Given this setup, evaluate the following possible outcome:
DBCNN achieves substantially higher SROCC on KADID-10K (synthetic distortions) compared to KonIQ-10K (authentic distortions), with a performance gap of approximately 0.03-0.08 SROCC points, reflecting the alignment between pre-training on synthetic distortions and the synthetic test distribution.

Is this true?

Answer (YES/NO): NO